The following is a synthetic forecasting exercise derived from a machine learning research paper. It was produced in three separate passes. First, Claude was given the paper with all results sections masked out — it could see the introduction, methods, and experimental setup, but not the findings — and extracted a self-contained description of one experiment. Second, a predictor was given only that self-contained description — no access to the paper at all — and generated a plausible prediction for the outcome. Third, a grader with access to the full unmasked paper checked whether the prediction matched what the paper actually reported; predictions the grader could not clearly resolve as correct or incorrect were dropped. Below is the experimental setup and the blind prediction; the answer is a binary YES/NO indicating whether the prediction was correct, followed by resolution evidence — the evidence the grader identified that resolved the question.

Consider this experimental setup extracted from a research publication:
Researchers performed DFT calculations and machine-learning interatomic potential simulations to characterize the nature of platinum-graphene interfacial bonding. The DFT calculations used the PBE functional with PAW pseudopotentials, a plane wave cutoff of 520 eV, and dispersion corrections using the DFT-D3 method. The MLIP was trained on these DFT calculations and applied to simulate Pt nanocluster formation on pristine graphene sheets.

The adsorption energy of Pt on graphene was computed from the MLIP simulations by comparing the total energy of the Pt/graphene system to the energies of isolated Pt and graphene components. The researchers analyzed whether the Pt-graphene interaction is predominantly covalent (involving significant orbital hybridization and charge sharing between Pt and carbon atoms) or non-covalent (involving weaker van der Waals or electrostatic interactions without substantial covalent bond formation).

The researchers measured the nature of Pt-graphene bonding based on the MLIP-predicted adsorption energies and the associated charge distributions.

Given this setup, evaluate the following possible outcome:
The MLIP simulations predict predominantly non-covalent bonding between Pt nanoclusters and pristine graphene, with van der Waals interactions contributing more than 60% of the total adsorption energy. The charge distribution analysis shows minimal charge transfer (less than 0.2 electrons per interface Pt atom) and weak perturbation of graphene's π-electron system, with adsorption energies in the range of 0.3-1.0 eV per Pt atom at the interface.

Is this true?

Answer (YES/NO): NO